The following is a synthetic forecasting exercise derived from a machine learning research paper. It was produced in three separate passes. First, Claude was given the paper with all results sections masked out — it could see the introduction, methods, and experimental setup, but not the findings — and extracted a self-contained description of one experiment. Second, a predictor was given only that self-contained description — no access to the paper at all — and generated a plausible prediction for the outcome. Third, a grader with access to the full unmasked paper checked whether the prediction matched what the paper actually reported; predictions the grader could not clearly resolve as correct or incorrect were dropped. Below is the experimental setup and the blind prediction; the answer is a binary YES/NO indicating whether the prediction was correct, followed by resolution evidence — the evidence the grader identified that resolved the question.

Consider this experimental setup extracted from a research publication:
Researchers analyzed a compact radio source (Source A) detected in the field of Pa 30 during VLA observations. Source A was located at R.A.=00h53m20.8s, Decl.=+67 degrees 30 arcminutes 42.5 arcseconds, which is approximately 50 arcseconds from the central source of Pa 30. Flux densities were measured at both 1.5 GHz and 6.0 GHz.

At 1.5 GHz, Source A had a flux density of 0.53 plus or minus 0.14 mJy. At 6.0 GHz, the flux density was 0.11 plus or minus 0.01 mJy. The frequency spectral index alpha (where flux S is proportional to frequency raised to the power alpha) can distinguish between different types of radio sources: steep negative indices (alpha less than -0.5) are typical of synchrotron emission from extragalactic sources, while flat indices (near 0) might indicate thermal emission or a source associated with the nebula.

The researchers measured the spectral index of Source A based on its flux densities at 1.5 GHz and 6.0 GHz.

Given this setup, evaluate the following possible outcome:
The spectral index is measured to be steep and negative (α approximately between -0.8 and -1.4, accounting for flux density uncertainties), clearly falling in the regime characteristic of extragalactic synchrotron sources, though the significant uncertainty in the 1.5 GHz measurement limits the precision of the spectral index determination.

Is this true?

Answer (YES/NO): YES